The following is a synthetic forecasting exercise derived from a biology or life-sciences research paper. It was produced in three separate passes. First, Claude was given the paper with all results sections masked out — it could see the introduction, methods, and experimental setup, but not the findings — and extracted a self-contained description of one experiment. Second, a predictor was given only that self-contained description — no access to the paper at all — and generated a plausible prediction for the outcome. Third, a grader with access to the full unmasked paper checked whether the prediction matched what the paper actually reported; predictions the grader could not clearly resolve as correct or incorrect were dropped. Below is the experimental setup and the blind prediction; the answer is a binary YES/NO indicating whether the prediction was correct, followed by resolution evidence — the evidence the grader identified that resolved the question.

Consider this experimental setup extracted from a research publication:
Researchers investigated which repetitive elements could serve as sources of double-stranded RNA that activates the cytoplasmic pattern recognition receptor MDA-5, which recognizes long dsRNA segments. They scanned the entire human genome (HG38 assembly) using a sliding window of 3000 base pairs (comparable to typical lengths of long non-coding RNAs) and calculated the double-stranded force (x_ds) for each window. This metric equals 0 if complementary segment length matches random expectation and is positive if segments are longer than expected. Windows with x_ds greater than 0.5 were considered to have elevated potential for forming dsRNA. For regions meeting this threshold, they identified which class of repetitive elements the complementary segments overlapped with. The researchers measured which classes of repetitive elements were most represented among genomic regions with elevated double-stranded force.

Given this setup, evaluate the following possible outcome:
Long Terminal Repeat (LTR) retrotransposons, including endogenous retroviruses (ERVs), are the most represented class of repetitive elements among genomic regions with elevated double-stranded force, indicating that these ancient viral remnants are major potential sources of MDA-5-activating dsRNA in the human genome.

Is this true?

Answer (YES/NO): NO